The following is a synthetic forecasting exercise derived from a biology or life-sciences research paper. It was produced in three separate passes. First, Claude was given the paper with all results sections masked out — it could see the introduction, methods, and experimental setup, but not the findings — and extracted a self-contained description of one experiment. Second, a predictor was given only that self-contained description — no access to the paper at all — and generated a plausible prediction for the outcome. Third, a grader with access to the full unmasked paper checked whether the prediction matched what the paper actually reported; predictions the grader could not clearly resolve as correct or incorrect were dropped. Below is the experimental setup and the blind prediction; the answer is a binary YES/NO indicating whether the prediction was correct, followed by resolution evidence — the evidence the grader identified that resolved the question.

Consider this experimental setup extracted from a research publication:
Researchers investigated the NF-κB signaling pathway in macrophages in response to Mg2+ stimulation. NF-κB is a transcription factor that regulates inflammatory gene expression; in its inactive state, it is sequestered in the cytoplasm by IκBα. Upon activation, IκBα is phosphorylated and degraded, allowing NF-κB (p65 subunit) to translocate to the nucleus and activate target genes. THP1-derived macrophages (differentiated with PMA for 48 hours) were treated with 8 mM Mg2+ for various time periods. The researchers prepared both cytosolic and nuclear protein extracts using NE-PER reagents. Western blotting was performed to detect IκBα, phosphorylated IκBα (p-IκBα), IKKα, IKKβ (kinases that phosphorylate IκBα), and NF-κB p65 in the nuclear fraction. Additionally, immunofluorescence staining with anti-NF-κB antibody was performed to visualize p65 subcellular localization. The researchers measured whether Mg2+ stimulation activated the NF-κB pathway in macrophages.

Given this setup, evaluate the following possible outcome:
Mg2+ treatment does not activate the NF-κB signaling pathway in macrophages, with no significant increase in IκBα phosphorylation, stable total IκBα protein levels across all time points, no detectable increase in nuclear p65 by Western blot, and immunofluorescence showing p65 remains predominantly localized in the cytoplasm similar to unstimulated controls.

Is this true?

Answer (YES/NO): NO